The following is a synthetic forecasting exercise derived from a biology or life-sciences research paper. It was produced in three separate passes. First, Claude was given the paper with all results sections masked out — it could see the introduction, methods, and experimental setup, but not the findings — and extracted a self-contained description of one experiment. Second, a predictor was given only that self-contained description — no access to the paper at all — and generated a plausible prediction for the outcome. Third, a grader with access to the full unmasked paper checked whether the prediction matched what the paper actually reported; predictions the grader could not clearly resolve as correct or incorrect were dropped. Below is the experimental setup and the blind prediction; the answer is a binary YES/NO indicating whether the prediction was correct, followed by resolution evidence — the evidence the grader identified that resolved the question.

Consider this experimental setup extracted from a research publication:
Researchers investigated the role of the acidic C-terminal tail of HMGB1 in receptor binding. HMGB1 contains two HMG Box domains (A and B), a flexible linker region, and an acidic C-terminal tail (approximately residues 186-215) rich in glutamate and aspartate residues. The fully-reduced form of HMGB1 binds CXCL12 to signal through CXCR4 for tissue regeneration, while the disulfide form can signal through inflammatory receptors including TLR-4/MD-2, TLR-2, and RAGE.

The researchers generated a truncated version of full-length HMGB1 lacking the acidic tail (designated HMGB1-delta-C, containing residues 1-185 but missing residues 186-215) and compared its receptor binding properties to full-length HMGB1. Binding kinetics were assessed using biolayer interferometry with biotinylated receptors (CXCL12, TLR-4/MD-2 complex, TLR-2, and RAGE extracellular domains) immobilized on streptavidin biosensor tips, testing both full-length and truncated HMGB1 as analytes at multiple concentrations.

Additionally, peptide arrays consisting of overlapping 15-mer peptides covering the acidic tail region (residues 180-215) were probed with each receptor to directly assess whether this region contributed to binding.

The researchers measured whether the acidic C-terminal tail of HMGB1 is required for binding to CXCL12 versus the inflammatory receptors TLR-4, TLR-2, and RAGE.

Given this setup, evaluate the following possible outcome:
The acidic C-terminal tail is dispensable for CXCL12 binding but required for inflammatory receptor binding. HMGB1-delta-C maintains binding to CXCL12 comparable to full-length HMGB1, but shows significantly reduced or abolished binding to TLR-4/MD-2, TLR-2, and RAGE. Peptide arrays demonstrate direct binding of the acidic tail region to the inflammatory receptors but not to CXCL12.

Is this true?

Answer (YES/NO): NO